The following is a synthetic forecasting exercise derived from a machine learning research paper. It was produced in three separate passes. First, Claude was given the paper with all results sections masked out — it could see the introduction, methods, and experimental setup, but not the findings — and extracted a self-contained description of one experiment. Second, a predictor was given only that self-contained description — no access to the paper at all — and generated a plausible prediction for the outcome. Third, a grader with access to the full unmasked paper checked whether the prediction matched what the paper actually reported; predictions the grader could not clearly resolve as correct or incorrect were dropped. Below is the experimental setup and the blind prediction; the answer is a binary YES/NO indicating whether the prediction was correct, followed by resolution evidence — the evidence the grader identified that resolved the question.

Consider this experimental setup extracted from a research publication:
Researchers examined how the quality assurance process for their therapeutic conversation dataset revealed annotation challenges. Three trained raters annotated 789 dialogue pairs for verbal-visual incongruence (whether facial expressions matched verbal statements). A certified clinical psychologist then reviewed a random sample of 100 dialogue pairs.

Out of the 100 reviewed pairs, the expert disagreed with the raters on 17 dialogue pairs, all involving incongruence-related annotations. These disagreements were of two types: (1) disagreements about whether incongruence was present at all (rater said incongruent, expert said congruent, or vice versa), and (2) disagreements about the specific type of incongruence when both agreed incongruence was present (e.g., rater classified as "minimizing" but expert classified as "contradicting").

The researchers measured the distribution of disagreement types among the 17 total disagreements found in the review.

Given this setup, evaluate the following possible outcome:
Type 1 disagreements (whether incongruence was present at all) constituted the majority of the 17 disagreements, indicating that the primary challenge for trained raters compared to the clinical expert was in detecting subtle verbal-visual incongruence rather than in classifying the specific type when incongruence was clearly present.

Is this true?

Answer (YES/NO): NO